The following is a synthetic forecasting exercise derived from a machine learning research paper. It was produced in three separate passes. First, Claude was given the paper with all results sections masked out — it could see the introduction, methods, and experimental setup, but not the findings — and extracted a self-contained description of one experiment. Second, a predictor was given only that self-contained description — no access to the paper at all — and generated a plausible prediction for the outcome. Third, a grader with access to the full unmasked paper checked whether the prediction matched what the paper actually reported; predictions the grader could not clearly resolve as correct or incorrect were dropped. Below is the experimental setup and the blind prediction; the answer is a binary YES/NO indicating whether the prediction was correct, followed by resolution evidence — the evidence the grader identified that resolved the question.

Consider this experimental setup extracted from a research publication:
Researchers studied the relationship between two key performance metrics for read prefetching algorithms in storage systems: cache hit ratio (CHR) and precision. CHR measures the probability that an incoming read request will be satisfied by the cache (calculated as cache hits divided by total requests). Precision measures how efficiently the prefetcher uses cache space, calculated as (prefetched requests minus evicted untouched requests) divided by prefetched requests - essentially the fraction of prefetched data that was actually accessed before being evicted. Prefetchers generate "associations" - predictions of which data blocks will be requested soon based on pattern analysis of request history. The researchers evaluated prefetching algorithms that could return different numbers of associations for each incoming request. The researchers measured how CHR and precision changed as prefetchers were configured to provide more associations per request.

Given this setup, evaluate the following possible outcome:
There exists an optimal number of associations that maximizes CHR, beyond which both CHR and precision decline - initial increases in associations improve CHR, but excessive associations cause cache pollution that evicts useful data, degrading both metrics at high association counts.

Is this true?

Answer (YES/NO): NO